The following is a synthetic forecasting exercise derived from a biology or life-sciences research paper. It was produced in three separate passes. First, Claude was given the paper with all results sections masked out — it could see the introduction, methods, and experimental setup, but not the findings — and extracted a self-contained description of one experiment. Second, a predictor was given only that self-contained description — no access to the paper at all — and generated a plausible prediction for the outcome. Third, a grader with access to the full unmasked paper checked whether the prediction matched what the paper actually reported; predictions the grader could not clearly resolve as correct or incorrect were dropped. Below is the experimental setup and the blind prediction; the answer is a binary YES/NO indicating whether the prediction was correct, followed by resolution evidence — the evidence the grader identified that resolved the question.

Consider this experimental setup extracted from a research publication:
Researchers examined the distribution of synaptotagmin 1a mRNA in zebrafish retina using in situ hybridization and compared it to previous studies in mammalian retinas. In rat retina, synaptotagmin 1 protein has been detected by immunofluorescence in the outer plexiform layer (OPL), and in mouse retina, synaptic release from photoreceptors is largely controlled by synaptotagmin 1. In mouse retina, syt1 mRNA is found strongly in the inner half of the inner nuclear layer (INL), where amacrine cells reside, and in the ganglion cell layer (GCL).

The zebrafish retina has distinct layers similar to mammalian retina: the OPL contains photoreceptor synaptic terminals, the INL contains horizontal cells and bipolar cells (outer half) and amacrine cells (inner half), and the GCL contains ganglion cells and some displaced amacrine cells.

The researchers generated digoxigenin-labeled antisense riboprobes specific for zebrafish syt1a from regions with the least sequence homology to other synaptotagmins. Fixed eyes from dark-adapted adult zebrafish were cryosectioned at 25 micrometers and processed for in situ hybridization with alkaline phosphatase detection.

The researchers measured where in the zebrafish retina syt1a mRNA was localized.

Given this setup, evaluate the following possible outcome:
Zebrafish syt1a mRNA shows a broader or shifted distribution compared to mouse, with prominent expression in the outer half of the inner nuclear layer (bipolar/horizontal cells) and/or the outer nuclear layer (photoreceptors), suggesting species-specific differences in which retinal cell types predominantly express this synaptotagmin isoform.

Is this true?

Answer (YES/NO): NO